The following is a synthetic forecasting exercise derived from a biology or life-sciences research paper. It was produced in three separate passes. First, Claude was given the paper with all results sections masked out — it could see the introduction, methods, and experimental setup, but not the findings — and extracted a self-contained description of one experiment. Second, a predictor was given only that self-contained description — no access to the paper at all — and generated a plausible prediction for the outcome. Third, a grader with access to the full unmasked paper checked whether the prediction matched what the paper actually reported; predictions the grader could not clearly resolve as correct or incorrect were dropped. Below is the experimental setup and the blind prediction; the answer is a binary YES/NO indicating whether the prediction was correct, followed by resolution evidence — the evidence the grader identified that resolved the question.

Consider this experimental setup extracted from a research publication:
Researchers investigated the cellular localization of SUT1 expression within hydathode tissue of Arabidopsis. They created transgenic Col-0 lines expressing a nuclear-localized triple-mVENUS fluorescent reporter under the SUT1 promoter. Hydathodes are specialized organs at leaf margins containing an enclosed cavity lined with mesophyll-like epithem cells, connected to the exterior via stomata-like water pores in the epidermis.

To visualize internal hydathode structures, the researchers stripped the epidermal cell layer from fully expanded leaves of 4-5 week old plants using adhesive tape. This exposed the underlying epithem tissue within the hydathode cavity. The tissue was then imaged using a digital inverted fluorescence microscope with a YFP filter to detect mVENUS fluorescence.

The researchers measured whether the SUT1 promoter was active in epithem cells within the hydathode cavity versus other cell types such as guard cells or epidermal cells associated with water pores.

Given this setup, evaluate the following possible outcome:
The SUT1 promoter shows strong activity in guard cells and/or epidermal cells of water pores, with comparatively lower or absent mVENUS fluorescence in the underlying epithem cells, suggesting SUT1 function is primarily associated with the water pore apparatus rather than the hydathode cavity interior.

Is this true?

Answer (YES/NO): NO